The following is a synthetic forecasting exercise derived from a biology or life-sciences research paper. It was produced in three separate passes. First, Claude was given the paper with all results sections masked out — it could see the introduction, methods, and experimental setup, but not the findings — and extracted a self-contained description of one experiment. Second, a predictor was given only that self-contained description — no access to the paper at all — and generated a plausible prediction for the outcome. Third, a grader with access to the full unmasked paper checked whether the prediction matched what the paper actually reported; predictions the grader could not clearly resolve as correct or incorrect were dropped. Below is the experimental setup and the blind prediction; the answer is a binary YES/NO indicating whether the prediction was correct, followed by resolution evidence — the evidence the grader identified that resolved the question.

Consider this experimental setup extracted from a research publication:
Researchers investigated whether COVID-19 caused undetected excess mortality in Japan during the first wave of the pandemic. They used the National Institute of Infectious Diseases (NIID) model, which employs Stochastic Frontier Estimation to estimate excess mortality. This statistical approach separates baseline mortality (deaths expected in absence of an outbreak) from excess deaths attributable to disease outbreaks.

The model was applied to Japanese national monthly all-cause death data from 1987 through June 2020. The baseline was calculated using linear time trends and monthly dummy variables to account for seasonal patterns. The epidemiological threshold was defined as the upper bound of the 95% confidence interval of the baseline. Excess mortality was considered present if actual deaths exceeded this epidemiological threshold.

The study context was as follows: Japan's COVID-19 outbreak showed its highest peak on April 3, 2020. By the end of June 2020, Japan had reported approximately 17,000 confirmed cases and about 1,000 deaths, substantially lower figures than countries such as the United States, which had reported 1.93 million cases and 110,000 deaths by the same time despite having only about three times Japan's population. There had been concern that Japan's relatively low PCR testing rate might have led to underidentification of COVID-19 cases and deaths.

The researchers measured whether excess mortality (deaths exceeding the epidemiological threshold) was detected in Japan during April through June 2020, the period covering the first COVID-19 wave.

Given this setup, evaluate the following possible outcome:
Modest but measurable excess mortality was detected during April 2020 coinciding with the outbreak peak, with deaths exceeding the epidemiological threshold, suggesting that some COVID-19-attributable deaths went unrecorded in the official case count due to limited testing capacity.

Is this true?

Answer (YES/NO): NO